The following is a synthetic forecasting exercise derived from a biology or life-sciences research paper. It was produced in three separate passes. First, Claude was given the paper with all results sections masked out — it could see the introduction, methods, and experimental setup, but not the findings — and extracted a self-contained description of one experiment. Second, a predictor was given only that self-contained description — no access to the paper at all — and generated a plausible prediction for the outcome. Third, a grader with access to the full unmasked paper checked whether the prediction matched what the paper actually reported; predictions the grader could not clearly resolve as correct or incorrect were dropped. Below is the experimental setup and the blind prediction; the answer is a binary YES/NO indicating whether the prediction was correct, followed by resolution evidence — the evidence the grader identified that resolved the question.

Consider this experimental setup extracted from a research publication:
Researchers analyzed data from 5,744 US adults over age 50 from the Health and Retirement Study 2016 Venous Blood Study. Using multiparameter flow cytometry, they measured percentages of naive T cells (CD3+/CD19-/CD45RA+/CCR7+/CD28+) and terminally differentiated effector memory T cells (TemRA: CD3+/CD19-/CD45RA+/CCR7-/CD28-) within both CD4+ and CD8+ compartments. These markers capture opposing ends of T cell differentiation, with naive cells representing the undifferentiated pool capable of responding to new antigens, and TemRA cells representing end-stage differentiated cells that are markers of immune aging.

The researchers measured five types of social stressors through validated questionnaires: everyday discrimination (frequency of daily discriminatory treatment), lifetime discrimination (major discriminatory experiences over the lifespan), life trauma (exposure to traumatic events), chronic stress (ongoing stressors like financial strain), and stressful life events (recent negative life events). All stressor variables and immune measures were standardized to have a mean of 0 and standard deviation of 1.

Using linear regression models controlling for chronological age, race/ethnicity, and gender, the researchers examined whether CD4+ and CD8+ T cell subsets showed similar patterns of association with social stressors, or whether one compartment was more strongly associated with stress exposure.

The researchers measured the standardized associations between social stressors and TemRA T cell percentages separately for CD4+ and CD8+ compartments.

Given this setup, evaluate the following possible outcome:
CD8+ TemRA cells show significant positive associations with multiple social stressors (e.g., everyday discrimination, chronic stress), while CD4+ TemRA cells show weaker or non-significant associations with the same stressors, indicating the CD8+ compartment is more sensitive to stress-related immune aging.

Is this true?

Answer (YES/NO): NO